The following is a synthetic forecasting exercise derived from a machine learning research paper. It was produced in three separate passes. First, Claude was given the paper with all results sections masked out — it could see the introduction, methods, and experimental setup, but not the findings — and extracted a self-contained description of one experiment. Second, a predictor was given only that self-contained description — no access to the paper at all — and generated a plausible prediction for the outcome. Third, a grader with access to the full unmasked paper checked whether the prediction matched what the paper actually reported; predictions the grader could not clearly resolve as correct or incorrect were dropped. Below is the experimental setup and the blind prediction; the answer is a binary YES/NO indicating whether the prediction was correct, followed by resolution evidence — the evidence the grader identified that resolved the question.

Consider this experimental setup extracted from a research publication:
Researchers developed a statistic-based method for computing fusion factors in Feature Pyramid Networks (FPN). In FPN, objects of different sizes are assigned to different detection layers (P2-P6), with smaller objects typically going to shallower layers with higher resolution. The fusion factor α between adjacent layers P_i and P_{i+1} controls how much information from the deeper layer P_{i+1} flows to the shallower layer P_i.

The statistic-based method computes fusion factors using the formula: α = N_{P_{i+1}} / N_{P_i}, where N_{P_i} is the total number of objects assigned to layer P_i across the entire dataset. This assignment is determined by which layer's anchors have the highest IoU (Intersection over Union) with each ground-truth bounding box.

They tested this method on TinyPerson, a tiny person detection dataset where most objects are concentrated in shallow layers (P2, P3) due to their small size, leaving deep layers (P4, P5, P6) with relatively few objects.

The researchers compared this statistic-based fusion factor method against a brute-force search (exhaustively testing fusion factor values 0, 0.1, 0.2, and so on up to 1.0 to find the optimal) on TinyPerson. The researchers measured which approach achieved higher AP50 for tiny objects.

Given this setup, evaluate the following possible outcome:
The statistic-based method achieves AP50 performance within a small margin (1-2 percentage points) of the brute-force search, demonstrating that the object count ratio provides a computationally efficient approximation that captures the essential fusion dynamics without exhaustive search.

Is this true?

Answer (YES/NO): YES